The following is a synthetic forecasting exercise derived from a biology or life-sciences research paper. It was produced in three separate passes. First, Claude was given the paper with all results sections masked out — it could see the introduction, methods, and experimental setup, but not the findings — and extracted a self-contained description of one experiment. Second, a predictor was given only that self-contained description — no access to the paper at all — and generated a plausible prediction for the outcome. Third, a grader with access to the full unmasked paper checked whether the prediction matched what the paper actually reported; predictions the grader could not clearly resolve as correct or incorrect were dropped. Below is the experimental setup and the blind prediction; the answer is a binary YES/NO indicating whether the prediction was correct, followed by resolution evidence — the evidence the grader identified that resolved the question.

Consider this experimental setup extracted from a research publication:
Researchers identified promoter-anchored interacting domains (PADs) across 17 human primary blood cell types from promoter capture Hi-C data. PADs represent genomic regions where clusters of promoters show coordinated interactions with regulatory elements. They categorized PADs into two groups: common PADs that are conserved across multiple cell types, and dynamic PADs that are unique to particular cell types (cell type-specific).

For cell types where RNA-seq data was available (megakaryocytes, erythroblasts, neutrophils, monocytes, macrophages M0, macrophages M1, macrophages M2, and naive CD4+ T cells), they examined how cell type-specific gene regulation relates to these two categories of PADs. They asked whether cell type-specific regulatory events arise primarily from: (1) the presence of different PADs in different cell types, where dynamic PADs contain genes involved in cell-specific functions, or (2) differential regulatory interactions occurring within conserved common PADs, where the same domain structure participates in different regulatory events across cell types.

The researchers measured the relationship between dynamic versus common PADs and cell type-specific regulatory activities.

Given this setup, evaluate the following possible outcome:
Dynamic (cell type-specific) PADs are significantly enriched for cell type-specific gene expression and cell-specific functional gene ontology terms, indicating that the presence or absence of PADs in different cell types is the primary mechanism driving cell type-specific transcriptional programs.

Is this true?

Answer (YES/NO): NO